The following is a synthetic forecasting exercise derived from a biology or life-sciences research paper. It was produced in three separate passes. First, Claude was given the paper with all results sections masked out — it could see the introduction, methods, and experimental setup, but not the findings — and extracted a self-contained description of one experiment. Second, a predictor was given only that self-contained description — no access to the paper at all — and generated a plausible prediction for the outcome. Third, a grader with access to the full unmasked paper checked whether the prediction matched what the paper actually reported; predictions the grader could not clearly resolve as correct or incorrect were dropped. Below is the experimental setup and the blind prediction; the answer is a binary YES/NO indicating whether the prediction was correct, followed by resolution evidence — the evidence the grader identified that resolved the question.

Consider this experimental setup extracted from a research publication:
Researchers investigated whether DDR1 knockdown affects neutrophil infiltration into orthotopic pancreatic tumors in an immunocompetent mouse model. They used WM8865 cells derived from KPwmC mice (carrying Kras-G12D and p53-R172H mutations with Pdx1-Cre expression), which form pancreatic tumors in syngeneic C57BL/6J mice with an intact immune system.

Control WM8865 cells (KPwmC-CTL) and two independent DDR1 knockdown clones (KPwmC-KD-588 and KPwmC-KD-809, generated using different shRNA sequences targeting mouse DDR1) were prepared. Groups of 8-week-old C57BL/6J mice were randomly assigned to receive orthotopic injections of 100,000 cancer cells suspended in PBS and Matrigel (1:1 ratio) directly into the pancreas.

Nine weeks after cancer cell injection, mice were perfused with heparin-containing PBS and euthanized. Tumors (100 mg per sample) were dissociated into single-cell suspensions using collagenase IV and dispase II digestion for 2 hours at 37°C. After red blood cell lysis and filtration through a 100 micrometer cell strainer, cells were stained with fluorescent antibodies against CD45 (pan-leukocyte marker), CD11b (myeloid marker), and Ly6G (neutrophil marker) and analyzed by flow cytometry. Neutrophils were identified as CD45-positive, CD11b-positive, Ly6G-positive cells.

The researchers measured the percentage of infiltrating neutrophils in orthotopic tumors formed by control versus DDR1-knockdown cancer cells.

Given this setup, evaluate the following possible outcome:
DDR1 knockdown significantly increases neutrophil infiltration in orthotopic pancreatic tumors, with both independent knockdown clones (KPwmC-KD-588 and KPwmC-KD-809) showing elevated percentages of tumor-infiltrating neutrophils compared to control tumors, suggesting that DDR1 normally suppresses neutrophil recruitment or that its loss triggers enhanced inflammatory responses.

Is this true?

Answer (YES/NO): NO